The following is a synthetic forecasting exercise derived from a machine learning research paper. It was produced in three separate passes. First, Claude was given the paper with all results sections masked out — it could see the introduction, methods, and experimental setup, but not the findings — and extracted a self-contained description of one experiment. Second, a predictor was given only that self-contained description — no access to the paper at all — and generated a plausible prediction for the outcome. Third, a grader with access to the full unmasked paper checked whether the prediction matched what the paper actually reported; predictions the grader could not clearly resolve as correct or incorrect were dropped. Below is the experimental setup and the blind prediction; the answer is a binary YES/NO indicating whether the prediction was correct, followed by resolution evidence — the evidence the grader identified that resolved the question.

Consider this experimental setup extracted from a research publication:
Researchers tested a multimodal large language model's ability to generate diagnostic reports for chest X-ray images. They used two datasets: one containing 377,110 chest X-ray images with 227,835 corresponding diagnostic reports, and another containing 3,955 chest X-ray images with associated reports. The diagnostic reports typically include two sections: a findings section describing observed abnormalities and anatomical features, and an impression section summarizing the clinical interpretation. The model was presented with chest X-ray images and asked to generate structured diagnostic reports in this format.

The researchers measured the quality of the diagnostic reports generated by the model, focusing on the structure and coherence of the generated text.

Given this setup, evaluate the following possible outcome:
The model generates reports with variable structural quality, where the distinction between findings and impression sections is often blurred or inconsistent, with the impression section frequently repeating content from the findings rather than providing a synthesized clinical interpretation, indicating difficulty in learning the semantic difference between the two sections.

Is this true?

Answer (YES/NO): NO